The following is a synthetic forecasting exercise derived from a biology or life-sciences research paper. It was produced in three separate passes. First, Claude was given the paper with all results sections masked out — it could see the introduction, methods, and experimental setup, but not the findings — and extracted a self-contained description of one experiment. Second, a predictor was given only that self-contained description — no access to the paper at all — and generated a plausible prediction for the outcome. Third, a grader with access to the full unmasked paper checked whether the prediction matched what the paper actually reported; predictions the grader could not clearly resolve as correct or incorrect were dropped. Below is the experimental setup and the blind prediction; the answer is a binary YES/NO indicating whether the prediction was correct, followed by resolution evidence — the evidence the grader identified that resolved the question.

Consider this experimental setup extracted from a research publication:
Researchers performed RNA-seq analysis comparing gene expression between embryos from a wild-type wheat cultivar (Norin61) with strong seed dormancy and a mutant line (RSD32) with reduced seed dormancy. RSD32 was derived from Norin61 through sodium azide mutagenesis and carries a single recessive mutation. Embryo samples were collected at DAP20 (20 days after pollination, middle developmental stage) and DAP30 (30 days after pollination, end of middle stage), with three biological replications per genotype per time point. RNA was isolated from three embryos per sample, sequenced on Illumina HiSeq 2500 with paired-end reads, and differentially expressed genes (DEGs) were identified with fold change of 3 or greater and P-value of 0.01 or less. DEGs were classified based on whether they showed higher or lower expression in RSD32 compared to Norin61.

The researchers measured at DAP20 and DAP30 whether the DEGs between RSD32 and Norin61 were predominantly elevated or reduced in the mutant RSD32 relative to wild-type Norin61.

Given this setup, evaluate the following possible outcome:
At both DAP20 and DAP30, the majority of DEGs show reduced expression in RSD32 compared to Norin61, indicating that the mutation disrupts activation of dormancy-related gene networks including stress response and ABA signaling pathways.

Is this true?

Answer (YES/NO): YES